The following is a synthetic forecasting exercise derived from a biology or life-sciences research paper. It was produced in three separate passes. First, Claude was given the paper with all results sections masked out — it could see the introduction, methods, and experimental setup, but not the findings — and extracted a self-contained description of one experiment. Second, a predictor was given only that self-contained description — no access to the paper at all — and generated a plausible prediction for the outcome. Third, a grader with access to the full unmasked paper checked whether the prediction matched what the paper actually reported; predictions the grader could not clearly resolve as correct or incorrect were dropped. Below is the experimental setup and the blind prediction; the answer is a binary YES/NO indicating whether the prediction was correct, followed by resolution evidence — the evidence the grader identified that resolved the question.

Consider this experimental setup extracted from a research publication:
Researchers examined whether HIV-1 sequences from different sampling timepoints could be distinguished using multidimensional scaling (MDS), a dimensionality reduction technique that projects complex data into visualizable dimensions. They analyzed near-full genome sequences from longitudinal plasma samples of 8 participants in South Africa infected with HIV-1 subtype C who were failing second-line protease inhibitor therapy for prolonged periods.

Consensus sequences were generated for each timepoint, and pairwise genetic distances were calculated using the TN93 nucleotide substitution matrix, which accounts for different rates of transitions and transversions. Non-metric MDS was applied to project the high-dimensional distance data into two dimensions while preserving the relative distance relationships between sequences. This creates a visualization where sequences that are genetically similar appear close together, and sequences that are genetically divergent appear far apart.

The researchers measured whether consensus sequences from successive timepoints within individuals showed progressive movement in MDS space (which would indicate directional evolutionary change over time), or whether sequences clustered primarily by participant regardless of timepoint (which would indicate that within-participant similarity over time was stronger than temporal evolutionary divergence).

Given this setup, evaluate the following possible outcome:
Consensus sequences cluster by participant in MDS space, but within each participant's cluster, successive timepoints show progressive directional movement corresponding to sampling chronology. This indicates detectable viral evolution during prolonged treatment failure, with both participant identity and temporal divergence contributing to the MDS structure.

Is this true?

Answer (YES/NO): NO